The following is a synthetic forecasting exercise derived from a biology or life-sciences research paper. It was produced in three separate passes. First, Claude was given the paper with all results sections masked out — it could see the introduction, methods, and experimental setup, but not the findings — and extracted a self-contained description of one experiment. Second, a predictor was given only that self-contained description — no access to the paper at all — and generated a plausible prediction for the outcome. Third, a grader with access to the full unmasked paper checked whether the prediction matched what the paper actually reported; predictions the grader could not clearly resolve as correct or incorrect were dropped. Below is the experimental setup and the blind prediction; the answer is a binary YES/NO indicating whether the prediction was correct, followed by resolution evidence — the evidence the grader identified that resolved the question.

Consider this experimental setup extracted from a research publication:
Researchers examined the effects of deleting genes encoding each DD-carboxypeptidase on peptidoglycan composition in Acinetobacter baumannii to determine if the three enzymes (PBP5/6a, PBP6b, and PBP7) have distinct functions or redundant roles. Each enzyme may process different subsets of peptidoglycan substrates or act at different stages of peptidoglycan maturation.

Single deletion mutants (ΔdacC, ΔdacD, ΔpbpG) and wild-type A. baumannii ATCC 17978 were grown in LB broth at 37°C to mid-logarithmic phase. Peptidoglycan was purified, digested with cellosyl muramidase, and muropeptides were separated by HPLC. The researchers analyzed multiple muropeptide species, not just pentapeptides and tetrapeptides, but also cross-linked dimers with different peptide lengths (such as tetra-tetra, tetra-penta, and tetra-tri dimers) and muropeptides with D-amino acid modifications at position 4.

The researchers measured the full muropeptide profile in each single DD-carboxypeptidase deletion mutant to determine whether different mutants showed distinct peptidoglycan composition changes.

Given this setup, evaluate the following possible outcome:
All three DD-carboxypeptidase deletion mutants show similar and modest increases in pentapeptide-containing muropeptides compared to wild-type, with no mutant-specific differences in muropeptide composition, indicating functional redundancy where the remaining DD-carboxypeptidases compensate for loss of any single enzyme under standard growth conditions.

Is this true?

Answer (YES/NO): NO